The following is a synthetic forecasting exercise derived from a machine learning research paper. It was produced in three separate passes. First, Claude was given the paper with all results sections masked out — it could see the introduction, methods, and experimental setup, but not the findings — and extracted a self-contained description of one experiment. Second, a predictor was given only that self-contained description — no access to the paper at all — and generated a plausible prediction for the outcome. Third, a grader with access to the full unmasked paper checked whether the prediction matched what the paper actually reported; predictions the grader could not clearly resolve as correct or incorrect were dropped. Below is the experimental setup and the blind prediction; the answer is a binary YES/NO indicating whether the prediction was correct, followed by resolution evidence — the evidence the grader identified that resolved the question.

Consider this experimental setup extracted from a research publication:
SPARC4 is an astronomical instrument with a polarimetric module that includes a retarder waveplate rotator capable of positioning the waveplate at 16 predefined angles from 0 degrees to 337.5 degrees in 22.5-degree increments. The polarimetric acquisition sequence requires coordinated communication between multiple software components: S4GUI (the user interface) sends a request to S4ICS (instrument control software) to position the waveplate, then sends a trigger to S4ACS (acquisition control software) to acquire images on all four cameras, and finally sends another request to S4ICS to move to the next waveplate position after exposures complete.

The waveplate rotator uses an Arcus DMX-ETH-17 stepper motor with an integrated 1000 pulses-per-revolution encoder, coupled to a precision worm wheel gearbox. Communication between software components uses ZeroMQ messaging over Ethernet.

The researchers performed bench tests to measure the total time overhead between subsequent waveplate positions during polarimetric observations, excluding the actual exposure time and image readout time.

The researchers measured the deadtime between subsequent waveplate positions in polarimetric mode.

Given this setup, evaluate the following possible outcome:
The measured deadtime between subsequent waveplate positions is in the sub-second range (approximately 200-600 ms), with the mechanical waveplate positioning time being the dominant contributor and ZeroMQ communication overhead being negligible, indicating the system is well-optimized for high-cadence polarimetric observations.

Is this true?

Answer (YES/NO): NO